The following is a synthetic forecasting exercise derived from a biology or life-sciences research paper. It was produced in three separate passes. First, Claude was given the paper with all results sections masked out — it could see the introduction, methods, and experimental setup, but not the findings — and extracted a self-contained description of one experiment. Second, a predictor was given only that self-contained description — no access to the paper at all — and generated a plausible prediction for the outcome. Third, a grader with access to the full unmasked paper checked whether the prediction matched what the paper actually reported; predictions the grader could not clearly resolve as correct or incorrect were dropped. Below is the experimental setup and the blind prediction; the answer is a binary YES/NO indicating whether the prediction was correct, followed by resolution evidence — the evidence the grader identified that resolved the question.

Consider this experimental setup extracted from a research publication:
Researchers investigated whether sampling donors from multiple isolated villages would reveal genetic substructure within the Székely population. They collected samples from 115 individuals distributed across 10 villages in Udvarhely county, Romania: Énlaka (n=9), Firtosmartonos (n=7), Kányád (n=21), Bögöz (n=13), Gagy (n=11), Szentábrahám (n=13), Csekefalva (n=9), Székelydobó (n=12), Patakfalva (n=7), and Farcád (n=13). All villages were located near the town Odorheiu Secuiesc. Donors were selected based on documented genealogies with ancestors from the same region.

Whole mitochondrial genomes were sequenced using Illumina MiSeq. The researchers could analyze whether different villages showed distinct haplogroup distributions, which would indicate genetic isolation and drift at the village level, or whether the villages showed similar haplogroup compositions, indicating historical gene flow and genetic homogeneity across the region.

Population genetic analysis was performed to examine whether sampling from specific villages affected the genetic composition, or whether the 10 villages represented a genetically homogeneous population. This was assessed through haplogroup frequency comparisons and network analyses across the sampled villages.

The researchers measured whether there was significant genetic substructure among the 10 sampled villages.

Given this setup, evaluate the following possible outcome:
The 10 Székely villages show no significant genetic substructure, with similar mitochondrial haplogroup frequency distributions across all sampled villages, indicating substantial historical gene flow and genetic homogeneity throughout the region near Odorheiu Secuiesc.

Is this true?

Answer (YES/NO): YES